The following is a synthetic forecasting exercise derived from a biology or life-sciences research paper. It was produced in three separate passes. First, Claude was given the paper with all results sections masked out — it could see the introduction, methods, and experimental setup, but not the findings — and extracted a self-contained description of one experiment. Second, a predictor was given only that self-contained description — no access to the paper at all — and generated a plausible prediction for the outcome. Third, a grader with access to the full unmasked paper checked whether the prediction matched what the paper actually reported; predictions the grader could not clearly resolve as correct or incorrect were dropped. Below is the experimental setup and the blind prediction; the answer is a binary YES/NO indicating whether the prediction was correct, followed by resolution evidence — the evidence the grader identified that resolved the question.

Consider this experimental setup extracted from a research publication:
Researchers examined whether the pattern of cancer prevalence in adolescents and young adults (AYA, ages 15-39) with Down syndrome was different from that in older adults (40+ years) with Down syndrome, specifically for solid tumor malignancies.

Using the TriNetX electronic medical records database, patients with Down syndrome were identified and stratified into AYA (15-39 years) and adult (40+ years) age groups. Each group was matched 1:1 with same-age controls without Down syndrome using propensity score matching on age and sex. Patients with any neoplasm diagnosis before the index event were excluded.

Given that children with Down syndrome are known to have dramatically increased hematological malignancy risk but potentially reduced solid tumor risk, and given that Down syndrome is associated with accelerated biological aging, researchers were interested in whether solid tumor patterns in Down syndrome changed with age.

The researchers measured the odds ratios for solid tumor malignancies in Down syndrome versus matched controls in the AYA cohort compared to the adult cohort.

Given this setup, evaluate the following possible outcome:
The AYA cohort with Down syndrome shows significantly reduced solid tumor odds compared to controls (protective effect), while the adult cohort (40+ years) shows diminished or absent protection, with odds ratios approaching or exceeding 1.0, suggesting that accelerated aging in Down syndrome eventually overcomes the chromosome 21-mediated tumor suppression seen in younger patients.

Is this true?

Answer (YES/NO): NO